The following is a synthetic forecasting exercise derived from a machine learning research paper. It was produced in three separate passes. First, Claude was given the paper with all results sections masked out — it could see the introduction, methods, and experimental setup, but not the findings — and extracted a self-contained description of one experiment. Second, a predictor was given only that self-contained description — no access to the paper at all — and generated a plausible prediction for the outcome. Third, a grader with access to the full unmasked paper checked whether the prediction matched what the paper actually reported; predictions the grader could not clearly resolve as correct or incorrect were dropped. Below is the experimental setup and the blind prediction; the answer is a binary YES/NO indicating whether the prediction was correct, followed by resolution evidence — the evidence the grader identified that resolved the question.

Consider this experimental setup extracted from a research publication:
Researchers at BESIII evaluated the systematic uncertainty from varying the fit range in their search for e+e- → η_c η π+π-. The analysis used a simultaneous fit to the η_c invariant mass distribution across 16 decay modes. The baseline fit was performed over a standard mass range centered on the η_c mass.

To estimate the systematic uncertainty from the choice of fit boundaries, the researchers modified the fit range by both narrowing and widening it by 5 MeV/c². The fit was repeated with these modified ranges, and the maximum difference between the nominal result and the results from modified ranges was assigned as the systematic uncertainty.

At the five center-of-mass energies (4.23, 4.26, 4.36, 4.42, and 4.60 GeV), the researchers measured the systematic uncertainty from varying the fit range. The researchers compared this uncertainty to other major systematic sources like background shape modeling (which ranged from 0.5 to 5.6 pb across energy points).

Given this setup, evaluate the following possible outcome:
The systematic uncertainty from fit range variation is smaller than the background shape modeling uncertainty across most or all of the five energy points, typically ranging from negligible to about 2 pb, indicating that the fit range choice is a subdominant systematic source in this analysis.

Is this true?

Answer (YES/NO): YES